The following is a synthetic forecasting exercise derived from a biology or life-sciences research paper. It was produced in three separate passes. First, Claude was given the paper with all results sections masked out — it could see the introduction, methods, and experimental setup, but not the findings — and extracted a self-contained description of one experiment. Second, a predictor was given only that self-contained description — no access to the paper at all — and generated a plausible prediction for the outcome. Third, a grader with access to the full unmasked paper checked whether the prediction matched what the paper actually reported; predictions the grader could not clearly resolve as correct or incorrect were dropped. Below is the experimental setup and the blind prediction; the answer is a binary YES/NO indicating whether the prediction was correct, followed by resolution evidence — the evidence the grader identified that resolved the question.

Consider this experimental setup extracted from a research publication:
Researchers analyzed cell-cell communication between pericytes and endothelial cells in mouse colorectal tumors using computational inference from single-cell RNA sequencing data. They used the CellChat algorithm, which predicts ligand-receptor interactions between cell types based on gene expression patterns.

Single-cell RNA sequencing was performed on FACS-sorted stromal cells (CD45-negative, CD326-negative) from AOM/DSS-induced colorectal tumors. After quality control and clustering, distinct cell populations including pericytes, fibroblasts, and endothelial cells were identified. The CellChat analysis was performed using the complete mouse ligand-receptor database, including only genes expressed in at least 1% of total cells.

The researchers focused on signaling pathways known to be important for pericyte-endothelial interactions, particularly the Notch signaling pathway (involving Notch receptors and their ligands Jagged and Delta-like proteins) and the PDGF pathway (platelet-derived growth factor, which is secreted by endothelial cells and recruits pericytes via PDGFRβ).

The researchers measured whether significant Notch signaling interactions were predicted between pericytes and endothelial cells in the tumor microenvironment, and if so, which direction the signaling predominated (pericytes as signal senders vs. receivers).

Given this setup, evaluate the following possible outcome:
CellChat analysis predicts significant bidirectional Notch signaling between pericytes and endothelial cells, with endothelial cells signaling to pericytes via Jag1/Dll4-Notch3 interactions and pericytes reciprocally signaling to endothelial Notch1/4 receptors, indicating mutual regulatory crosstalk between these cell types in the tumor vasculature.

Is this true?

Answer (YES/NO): NO